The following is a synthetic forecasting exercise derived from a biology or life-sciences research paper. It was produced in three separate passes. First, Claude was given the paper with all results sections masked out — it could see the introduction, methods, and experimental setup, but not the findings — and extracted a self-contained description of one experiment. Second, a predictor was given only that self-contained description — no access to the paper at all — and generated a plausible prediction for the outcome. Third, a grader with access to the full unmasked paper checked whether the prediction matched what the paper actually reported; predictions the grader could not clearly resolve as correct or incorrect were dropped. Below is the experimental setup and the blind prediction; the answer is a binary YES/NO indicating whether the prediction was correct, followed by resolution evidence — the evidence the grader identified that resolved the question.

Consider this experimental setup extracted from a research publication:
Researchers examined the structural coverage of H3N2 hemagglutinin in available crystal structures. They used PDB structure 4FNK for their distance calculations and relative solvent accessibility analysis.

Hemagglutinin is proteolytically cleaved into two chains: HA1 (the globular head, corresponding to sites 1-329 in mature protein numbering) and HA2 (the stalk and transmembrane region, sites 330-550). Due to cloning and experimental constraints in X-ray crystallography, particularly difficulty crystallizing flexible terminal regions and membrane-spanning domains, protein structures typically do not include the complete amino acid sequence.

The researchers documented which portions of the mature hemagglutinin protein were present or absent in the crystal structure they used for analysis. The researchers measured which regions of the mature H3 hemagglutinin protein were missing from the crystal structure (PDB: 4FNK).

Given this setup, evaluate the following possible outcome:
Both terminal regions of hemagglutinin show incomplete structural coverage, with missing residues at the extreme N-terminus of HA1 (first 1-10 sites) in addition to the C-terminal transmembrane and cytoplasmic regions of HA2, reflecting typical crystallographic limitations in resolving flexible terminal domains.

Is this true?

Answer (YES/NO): YES